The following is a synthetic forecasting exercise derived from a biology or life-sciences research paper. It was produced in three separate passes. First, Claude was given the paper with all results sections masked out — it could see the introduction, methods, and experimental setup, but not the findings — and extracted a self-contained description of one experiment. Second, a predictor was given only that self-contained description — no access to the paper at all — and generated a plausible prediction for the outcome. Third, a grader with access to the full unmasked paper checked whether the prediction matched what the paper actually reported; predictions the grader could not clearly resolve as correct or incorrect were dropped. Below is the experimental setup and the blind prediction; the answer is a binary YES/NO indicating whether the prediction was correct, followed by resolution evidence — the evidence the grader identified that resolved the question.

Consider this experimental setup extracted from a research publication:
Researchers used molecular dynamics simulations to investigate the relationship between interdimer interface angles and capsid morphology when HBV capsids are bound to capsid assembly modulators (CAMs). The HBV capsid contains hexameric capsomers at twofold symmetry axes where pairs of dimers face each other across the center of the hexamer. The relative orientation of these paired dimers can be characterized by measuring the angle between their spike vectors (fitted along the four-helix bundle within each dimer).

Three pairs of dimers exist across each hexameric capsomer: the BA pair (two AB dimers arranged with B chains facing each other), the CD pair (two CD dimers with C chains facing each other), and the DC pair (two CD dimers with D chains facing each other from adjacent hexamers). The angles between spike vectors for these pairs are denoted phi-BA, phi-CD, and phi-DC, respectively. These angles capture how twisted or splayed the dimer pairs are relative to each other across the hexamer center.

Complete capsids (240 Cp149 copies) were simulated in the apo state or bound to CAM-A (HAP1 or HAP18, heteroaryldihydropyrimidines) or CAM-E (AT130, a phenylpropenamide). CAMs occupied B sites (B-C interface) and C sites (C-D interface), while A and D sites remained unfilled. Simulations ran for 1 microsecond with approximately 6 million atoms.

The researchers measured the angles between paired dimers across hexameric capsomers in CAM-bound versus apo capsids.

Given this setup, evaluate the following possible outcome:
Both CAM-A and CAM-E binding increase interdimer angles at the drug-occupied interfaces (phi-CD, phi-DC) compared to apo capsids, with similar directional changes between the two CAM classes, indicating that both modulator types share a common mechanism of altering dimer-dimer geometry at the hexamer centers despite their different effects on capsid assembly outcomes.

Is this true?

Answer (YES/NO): NO